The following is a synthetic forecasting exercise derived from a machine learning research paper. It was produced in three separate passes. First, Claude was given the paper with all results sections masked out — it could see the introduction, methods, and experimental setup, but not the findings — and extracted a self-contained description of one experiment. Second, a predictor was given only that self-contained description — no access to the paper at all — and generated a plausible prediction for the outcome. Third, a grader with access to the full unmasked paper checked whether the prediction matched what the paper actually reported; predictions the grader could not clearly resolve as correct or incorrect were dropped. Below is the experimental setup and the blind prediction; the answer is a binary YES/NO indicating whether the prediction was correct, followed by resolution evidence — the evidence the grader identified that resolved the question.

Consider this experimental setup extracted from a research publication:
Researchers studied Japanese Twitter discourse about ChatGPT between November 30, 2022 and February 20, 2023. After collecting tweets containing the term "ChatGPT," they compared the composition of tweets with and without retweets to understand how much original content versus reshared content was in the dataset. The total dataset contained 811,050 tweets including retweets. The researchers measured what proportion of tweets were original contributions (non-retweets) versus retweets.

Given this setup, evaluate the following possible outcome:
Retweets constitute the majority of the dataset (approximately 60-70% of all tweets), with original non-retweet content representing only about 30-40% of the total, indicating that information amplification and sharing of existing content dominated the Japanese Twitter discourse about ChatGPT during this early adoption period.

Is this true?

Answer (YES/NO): NO